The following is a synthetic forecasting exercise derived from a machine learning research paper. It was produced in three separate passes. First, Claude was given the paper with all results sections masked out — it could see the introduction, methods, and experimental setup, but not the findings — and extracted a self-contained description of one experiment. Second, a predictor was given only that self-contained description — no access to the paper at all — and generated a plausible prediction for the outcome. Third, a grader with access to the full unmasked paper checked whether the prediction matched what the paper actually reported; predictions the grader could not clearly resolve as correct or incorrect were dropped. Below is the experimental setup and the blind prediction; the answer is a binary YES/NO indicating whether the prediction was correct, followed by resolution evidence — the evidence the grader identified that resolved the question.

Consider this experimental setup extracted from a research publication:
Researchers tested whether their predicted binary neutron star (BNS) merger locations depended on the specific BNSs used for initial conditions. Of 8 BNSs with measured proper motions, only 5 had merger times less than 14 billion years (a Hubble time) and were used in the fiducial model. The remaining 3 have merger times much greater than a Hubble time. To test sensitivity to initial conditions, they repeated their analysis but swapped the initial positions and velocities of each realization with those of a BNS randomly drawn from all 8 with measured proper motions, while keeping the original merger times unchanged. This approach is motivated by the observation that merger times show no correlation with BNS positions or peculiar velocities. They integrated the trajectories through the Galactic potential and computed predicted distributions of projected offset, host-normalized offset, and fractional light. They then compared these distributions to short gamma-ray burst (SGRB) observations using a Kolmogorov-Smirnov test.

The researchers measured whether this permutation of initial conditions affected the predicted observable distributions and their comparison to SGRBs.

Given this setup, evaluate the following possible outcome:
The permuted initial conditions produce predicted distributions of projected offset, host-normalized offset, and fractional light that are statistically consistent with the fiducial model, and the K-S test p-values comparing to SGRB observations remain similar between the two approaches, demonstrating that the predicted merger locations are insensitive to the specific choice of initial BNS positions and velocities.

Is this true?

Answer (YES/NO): NO